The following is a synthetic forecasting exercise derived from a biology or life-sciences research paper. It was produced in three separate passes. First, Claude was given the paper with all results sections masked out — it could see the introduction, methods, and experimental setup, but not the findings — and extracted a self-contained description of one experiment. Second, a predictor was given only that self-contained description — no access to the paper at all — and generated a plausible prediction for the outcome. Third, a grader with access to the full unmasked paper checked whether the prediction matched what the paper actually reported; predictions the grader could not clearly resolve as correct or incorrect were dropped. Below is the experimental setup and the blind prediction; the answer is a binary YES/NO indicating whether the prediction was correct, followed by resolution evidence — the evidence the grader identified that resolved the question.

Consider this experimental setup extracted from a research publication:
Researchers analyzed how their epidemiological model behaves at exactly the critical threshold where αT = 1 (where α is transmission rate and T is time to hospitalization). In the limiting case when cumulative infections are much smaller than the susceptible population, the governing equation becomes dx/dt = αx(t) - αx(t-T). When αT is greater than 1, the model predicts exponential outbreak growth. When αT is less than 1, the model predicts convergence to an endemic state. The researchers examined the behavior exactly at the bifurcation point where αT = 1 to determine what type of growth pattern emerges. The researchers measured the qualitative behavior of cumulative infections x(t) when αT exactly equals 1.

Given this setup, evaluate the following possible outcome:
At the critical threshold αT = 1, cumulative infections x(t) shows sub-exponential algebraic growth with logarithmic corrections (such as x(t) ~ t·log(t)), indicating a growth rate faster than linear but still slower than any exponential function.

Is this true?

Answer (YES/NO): NO